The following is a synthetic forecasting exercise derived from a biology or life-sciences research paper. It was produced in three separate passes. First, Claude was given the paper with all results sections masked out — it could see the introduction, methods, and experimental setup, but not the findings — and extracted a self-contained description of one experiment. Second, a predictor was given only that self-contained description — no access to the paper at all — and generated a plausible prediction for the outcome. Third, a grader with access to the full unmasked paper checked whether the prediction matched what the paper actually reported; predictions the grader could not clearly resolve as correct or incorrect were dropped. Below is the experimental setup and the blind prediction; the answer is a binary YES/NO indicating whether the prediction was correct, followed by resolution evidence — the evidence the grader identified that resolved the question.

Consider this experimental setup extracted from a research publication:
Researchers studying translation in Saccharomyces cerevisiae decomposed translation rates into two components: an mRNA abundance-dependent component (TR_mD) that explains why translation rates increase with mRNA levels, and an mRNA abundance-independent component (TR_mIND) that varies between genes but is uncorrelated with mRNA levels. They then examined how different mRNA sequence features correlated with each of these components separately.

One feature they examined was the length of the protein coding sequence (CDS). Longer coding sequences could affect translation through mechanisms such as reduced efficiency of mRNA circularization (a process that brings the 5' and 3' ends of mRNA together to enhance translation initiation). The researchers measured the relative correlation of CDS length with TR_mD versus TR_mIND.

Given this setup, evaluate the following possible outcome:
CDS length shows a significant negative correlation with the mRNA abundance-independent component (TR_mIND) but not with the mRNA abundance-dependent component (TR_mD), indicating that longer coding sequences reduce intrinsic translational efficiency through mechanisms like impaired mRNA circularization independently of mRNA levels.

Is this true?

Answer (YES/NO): NO